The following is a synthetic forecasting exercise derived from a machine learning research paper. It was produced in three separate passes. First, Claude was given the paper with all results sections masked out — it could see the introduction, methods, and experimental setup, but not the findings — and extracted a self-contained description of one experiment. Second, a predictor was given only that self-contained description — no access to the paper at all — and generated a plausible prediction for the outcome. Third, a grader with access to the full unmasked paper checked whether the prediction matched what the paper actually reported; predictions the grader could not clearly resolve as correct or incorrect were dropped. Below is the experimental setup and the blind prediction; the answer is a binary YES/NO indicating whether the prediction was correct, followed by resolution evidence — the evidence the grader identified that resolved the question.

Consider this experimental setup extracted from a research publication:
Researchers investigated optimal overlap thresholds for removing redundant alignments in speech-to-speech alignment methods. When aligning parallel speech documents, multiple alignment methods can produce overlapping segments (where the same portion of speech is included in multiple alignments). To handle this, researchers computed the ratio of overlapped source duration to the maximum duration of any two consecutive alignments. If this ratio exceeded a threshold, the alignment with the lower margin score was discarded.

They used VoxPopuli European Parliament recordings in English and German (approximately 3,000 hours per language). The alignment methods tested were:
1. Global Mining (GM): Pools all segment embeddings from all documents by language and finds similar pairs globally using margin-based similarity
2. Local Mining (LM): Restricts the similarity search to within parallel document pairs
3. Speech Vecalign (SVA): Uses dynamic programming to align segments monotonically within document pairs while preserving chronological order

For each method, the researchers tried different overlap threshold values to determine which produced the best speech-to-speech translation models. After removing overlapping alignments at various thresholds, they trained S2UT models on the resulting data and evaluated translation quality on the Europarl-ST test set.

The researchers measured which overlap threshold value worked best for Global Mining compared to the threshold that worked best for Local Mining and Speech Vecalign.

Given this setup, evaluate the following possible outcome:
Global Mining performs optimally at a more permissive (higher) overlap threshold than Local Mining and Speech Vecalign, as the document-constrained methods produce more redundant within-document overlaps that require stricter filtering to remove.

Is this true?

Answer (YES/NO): NO